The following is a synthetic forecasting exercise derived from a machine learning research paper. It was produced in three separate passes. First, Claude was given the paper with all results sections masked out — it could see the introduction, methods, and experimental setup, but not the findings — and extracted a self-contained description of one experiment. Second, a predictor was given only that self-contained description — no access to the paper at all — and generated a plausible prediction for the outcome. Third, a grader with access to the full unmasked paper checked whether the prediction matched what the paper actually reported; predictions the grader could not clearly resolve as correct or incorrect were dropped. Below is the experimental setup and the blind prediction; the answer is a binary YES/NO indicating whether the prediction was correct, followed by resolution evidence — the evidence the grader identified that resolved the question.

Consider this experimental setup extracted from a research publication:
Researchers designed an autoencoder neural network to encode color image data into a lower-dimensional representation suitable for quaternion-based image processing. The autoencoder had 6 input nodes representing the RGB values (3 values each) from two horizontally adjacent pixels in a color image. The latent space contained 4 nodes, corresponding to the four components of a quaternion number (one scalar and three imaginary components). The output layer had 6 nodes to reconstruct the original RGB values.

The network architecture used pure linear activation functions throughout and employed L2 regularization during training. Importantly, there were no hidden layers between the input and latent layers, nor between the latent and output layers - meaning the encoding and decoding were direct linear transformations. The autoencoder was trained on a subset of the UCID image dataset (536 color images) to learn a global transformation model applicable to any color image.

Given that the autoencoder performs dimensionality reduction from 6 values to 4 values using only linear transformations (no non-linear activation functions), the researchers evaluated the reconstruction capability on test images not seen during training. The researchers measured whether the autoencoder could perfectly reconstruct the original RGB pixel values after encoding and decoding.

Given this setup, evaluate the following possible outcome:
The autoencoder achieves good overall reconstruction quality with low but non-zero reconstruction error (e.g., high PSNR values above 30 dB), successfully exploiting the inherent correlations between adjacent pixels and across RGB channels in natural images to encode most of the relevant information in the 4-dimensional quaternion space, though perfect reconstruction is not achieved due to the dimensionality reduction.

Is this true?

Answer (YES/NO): YES